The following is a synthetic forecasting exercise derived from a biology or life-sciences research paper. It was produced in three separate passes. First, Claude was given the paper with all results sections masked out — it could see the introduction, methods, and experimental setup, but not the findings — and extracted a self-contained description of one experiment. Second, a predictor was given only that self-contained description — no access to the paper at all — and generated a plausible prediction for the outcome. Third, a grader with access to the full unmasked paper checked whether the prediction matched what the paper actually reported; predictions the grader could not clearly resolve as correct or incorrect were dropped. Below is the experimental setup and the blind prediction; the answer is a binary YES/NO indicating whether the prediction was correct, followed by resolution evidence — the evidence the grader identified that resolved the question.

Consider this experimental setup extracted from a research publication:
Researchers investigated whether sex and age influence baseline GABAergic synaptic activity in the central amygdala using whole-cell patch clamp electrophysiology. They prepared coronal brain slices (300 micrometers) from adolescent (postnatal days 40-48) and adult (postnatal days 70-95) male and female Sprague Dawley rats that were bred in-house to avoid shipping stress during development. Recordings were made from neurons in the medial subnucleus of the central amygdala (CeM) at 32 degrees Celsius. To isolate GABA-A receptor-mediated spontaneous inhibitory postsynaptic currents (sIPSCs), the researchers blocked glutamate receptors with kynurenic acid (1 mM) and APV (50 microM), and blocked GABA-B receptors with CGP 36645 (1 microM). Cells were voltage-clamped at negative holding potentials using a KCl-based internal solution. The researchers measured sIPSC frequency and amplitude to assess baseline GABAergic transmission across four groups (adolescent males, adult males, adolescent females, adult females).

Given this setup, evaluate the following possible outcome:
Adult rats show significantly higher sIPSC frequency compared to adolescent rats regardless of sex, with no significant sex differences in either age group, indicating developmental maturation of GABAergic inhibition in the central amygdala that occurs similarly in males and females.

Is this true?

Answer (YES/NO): NO